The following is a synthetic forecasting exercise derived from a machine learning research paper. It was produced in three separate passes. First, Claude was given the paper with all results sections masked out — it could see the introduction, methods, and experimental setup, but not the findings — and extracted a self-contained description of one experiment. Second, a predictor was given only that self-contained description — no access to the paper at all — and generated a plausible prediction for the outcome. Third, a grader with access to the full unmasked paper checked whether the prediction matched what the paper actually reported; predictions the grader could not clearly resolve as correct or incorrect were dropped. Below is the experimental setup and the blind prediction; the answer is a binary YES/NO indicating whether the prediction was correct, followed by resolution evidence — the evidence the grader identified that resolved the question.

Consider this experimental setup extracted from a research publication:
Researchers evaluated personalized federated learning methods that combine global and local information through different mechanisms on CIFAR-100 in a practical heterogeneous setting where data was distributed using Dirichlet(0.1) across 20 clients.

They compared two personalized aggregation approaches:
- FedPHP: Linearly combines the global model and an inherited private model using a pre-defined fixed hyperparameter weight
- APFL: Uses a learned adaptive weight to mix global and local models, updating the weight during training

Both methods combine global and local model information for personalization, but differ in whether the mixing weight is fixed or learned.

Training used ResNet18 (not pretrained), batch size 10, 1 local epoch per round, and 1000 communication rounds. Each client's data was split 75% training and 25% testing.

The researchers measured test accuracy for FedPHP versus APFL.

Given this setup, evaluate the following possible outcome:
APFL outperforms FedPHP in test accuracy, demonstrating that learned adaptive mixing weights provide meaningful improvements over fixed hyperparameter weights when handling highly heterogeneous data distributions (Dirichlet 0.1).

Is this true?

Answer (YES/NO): NO